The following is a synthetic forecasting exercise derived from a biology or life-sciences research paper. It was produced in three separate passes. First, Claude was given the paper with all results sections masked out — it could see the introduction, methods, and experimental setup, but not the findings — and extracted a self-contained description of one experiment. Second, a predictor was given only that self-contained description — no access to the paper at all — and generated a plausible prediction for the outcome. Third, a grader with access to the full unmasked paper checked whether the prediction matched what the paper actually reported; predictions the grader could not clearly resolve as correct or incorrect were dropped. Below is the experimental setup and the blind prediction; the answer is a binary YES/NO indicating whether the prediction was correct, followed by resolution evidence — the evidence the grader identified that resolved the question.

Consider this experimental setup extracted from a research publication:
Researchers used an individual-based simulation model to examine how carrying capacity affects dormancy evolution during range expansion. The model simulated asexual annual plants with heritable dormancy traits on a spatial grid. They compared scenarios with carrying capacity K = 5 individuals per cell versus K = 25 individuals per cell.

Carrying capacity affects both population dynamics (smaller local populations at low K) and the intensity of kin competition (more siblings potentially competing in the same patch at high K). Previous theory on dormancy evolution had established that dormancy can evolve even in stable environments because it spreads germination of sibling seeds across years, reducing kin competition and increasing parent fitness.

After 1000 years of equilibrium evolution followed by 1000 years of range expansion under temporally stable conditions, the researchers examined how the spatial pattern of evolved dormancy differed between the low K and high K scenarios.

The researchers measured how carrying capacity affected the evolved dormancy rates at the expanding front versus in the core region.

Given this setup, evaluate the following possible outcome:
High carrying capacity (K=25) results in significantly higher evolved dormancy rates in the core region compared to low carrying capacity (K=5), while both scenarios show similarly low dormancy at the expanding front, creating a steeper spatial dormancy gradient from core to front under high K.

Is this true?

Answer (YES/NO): NO